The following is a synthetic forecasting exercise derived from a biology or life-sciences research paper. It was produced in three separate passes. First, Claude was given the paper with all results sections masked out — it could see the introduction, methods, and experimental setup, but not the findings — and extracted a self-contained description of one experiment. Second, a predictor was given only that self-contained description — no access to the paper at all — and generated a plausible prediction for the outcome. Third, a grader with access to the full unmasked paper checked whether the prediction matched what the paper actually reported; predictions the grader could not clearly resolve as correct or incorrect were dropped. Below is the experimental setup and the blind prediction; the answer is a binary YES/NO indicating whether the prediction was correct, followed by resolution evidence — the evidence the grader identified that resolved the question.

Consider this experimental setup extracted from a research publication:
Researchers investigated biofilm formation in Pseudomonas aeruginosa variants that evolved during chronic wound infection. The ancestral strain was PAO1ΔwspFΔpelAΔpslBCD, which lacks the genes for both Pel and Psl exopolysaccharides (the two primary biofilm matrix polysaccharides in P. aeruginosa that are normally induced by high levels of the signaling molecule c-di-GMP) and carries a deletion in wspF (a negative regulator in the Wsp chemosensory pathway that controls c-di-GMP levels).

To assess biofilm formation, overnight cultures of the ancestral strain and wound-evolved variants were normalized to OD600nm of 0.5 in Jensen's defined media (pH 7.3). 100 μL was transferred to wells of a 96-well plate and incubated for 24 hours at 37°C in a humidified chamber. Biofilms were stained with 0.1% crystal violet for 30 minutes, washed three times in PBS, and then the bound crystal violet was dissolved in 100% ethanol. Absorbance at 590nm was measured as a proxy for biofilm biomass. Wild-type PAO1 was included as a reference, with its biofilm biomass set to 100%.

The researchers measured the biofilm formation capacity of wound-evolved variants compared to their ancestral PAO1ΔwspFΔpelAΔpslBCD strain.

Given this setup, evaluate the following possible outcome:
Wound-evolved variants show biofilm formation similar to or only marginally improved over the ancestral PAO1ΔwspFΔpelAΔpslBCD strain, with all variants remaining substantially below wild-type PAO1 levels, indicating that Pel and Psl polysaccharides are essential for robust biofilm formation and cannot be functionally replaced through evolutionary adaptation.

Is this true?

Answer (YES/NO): NO